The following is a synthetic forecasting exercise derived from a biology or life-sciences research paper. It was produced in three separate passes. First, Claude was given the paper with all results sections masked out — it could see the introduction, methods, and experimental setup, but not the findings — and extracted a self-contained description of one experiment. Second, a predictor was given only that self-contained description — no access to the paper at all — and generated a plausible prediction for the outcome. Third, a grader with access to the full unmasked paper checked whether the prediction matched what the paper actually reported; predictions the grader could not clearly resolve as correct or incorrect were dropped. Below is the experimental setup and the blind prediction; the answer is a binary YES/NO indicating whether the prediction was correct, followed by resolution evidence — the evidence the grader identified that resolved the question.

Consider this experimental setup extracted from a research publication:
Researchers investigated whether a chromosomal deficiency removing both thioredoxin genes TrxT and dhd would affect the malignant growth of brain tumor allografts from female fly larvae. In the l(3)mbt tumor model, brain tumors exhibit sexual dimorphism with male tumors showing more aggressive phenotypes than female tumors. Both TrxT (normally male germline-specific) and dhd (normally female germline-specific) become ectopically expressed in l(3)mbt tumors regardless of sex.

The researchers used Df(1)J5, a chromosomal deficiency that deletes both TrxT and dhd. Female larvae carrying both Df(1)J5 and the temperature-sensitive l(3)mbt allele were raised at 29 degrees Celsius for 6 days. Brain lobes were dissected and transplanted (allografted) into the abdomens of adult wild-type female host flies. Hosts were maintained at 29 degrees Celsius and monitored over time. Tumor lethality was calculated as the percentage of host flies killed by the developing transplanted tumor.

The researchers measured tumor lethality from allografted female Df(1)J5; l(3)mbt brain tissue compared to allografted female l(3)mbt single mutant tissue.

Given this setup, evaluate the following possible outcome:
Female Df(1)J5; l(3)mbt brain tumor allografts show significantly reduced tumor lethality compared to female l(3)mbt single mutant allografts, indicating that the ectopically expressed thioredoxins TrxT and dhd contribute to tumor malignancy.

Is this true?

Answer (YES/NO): NO